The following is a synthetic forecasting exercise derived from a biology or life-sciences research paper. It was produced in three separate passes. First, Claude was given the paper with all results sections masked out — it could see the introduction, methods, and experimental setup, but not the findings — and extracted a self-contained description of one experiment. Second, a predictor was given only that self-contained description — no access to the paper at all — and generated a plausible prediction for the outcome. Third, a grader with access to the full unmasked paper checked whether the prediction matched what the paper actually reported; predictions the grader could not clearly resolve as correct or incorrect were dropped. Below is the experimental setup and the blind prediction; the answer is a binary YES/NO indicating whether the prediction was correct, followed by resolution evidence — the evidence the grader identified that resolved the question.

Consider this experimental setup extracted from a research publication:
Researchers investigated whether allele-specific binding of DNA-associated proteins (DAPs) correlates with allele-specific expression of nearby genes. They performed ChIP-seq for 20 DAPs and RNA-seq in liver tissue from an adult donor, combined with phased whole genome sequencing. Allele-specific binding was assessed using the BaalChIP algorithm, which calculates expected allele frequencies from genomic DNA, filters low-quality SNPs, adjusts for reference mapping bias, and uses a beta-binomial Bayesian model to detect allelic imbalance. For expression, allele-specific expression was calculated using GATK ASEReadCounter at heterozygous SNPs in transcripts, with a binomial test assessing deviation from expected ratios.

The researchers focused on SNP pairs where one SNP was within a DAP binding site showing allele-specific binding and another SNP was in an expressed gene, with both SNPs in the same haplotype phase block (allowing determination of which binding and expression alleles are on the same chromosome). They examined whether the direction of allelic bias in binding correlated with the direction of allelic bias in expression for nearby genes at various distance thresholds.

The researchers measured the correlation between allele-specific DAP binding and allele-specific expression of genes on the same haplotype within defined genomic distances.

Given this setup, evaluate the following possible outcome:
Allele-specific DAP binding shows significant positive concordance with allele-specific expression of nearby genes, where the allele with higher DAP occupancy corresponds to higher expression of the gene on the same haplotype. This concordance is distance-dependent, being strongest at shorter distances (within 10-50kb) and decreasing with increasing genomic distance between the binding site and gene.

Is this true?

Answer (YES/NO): NO